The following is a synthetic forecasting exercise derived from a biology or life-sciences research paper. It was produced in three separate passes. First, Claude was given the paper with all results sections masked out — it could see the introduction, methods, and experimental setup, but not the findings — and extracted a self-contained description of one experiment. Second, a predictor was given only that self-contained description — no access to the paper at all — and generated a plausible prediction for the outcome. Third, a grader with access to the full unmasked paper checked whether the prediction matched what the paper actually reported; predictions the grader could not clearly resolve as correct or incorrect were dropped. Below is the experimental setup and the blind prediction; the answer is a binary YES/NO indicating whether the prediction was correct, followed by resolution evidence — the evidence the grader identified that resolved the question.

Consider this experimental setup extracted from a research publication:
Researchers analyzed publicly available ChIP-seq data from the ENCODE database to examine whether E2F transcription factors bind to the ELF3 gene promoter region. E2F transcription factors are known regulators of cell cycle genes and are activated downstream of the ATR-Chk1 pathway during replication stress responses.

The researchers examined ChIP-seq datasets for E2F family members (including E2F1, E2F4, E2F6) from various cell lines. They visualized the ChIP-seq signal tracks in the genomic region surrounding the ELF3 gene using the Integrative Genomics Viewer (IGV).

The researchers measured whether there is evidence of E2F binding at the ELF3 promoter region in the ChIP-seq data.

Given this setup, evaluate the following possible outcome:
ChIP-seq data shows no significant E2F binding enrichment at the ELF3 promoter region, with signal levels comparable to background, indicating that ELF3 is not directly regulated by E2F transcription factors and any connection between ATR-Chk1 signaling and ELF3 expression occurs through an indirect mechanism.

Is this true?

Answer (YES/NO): NO